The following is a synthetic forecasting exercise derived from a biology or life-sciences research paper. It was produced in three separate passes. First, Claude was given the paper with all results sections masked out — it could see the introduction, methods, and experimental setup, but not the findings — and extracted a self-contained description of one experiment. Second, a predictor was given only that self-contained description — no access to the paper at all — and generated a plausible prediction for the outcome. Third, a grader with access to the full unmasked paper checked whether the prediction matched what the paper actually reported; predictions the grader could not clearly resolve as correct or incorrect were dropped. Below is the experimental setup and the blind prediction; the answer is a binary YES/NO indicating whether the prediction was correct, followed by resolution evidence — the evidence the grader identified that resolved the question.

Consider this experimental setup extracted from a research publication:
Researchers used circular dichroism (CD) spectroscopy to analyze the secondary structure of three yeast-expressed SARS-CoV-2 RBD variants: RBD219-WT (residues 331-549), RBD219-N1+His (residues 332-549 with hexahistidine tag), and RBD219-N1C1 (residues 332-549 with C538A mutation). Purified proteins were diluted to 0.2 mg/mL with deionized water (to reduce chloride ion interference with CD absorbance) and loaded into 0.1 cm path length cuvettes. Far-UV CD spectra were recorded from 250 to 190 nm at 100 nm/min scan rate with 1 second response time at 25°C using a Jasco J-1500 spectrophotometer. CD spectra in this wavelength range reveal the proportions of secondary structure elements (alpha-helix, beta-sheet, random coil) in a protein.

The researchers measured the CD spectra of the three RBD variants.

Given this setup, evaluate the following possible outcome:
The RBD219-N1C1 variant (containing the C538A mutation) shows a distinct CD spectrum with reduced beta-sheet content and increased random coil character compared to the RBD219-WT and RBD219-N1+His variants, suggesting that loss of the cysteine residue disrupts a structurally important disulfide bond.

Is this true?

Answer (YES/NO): NO